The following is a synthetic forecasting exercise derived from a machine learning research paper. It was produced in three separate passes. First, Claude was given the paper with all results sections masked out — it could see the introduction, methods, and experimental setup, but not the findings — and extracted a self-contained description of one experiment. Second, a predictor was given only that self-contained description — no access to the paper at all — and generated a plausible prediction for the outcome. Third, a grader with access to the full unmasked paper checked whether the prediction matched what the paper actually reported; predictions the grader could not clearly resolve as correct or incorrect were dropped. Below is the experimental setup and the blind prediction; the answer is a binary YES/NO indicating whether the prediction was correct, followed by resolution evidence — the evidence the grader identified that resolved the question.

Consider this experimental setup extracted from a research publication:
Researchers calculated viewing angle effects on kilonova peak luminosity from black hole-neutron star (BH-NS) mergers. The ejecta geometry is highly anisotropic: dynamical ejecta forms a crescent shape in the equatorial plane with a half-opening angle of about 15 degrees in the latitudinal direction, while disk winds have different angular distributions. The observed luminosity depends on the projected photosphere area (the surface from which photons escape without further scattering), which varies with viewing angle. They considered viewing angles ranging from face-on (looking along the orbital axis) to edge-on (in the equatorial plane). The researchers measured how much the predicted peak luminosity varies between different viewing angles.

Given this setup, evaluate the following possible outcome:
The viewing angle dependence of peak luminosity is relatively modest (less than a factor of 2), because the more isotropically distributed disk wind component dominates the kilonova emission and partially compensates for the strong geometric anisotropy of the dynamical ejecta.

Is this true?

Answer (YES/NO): NO